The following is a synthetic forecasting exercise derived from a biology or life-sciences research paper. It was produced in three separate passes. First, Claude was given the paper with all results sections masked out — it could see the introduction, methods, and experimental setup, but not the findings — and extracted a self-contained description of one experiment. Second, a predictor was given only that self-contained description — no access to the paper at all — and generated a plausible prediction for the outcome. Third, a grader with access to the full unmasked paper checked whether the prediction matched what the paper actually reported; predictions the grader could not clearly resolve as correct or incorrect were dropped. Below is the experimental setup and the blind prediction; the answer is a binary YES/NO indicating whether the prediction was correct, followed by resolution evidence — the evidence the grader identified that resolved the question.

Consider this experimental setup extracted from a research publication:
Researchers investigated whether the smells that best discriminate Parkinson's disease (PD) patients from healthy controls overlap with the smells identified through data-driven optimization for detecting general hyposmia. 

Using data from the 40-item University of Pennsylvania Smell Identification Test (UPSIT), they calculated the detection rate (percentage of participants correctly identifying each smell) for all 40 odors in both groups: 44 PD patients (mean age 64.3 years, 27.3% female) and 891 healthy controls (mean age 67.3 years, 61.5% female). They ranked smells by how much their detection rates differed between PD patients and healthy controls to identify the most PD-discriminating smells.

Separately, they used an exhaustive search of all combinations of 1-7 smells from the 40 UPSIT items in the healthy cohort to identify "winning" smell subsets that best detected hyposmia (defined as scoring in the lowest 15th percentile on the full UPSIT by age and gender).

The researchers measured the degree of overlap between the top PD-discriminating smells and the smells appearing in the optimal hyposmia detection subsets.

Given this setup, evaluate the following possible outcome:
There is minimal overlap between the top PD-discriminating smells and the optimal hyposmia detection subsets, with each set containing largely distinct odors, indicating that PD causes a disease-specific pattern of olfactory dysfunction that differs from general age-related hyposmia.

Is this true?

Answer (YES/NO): NO